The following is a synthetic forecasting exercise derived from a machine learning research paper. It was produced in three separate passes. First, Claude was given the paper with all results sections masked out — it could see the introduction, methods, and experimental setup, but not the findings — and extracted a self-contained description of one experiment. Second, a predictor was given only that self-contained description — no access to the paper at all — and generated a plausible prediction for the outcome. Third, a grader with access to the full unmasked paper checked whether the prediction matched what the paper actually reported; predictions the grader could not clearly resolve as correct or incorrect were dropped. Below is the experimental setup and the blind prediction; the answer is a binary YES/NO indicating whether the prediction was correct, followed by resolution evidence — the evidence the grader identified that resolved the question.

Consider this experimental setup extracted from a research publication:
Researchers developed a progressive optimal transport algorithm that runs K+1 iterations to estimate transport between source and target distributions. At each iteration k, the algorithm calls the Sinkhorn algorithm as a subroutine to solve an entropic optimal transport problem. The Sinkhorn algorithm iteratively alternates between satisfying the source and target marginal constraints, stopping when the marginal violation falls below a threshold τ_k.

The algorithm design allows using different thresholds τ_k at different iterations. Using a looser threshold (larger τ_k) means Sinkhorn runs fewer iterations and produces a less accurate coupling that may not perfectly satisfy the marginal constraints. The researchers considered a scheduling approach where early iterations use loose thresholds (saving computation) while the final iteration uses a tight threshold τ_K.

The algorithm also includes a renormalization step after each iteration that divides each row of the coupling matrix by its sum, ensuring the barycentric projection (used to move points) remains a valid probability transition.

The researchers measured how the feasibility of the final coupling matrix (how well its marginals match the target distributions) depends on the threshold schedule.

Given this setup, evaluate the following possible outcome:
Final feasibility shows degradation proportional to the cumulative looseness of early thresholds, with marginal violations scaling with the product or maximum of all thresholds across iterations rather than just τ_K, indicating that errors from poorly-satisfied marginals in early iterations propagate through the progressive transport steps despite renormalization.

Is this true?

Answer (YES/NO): NO